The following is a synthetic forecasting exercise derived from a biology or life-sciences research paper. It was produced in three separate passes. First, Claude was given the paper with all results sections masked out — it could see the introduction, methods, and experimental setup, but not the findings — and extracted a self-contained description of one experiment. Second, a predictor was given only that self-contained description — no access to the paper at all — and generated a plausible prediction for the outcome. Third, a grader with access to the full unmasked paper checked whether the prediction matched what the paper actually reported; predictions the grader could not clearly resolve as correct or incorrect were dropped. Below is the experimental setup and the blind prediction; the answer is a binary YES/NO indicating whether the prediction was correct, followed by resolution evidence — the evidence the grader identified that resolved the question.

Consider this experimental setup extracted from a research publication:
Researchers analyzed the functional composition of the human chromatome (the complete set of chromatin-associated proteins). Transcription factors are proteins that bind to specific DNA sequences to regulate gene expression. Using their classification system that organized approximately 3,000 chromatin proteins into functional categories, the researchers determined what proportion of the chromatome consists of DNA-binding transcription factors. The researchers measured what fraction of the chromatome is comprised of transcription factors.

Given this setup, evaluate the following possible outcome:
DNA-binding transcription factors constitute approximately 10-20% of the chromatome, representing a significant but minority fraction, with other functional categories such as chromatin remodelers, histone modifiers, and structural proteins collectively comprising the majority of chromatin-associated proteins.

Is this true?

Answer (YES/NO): NO